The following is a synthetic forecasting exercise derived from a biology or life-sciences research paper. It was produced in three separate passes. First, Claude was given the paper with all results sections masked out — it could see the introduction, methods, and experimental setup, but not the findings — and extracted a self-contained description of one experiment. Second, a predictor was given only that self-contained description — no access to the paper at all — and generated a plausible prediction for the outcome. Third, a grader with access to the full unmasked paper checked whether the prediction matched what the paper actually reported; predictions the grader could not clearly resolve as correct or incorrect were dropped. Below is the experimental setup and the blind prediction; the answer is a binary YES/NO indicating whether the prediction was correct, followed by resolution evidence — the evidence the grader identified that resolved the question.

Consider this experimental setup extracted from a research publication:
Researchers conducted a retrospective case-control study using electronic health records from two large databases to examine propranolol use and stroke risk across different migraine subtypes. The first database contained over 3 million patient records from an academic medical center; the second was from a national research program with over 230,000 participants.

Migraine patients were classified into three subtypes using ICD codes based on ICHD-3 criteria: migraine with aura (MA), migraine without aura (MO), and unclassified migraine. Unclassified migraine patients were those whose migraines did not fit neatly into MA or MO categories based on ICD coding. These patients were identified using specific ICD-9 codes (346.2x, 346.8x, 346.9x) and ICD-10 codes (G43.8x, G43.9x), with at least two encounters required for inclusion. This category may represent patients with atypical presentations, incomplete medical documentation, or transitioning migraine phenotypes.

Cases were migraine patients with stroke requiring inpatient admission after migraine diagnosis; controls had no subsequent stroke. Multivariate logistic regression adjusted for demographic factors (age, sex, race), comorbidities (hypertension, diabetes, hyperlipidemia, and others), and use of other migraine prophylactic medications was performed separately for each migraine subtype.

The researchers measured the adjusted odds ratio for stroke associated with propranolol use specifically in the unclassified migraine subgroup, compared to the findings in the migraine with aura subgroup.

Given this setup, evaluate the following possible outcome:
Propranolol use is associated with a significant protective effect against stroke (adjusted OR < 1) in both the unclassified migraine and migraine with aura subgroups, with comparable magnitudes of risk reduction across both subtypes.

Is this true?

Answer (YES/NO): NO